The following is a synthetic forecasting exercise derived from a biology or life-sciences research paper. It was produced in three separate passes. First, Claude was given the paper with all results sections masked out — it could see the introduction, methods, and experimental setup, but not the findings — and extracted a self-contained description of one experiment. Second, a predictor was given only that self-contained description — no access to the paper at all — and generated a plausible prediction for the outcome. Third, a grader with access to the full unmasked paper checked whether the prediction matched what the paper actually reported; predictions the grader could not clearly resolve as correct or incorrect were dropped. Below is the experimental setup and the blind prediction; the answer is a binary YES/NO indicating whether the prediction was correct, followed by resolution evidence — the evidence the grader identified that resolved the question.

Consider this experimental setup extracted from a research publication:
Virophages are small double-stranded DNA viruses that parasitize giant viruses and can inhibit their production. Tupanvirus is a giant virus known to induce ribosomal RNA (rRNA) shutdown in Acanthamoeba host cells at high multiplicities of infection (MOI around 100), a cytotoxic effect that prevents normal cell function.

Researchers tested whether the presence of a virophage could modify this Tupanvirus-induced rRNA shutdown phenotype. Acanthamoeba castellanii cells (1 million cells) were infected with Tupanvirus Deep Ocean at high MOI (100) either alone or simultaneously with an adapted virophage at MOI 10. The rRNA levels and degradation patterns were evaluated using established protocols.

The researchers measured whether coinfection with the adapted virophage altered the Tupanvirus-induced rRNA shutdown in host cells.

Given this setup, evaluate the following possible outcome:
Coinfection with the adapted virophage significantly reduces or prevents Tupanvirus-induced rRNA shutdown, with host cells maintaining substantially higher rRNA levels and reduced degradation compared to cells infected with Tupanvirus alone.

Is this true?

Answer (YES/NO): NO